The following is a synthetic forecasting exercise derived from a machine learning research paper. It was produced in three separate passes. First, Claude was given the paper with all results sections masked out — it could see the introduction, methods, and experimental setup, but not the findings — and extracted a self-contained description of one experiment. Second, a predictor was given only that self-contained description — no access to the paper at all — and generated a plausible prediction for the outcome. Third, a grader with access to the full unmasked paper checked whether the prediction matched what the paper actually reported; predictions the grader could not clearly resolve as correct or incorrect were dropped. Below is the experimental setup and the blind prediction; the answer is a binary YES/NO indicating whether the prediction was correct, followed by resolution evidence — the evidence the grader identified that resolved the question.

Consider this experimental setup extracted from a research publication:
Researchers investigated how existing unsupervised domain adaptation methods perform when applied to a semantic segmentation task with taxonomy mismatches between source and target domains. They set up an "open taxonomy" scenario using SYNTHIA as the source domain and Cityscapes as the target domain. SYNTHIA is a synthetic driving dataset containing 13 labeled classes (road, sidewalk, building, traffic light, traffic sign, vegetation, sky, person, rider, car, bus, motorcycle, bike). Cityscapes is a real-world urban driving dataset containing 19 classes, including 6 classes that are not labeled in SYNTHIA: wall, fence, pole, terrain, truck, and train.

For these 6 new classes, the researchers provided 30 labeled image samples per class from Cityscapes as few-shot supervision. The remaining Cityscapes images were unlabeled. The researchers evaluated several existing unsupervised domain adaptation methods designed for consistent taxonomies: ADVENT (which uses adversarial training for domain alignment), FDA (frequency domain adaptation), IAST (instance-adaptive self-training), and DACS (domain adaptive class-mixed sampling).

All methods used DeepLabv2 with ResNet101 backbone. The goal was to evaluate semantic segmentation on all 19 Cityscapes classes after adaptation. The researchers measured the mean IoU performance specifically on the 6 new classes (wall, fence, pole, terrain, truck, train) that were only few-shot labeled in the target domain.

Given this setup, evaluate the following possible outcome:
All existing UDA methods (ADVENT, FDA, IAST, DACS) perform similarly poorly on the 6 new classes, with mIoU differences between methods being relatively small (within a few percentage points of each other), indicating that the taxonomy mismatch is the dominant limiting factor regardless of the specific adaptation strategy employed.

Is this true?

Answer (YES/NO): NO